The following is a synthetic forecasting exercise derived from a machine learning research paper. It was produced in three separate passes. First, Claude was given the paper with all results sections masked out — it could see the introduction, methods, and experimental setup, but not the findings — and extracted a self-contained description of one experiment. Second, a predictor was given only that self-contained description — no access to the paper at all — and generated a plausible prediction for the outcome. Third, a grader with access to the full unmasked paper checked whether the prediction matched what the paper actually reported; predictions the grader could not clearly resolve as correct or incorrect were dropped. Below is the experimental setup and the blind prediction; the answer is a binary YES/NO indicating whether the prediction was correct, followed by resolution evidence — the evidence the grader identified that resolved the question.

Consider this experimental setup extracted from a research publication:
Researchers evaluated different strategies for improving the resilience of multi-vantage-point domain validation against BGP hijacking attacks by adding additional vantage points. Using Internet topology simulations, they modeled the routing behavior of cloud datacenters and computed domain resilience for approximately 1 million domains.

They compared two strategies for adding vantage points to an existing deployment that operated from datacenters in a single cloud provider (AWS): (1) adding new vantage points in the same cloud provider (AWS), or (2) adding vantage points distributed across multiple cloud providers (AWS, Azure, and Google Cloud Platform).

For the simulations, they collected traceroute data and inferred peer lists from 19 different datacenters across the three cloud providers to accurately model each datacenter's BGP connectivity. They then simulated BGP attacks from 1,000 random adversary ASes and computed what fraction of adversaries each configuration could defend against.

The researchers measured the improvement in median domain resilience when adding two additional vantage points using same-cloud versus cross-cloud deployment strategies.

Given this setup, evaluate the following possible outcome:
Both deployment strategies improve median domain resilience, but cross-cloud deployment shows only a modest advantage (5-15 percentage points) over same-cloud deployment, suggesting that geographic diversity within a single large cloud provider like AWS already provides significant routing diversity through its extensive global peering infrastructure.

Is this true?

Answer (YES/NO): NO